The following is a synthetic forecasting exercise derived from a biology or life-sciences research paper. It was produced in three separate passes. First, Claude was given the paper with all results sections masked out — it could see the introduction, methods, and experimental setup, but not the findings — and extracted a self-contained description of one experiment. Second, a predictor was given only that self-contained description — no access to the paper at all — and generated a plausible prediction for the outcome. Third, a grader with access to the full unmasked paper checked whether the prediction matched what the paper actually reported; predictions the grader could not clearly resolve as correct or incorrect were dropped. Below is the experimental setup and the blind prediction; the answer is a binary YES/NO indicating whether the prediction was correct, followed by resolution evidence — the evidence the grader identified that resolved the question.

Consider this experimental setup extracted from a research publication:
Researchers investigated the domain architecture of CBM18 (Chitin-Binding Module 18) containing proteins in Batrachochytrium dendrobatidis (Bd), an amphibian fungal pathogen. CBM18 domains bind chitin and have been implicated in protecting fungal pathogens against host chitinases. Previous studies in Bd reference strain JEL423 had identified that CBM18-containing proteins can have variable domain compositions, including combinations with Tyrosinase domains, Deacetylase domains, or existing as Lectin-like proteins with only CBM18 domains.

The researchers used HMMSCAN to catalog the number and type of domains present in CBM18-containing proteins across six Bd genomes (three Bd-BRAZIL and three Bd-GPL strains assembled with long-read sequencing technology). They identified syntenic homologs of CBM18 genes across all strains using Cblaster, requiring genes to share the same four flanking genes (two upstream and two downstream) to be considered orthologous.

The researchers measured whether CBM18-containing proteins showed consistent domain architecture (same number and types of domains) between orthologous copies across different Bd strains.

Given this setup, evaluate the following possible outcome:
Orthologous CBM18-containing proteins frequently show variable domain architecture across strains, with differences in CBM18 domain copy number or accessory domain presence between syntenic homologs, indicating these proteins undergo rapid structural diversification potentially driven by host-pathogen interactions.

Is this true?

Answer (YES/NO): YES